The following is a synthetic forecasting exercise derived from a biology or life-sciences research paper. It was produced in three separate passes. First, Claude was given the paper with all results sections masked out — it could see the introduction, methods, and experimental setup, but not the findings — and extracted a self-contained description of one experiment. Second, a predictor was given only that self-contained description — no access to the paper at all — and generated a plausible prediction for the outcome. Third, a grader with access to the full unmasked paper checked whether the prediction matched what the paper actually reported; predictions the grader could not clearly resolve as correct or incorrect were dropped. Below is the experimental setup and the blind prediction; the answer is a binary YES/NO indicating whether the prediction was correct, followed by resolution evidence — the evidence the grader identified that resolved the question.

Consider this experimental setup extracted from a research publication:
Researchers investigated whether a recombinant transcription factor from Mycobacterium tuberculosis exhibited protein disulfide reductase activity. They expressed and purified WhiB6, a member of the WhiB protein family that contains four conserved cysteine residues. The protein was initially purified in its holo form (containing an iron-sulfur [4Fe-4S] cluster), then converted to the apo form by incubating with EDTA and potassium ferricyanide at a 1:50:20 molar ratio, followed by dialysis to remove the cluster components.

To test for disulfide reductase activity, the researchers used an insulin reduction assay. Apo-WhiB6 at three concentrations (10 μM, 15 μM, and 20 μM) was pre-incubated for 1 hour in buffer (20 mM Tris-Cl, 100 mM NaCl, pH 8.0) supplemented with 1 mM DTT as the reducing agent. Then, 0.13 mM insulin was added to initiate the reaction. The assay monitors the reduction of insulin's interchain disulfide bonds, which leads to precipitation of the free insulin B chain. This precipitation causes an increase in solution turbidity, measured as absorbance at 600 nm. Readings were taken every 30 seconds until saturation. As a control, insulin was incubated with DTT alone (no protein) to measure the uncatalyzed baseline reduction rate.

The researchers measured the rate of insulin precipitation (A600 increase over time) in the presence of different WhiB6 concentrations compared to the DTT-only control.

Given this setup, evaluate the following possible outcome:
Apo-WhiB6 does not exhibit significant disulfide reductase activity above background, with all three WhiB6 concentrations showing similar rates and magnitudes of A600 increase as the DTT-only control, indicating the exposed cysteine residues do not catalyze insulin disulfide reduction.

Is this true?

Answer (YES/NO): NO